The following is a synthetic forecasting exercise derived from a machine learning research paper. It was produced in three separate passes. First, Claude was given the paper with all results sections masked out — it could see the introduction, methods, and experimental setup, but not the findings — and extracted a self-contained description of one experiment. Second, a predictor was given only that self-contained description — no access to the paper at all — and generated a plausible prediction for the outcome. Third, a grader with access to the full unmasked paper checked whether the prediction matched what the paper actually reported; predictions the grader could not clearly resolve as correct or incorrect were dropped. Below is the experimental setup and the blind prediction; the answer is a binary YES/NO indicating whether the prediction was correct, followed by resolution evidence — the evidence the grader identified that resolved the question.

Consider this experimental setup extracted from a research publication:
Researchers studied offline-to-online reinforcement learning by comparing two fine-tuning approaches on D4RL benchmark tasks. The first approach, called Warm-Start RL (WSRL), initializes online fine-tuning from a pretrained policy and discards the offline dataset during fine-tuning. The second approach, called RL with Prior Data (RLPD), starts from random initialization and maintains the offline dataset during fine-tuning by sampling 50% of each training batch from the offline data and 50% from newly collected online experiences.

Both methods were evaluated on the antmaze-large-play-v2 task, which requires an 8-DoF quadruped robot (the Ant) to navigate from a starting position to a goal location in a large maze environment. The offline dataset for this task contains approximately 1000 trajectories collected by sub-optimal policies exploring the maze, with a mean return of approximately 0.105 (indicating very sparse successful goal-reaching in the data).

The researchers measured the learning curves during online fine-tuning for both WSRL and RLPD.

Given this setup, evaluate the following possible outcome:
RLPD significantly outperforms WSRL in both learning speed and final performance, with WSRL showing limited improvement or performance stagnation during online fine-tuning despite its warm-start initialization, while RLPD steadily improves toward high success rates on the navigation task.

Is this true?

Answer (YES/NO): NO